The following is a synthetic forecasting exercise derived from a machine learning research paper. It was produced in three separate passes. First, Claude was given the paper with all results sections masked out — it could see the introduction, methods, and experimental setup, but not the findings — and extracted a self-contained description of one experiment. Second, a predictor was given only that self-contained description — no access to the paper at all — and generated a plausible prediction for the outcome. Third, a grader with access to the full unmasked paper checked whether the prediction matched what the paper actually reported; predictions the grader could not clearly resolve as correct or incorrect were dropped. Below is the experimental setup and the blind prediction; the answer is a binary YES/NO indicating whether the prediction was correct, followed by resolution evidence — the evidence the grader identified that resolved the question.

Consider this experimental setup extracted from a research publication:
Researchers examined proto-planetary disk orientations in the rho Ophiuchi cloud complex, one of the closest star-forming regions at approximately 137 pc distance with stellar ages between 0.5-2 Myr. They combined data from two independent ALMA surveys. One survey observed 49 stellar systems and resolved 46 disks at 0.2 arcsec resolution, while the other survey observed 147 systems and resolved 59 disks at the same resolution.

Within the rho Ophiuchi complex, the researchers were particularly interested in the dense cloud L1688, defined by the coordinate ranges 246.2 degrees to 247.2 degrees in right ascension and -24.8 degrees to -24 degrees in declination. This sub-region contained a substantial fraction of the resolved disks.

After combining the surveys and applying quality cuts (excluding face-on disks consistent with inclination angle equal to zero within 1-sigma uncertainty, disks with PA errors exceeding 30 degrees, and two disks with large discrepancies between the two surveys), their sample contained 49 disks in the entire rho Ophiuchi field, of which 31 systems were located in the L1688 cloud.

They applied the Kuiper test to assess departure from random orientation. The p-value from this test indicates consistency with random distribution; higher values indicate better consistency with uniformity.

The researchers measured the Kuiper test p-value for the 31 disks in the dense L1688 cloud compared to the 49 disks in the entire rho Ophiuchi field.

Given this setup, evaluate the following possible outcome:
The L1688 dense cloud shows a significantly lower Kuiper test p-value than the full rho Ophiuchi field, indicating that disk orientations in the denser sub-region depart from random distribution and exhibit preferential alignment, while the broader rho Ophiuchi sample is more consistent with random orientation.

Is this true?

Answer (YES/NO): NO